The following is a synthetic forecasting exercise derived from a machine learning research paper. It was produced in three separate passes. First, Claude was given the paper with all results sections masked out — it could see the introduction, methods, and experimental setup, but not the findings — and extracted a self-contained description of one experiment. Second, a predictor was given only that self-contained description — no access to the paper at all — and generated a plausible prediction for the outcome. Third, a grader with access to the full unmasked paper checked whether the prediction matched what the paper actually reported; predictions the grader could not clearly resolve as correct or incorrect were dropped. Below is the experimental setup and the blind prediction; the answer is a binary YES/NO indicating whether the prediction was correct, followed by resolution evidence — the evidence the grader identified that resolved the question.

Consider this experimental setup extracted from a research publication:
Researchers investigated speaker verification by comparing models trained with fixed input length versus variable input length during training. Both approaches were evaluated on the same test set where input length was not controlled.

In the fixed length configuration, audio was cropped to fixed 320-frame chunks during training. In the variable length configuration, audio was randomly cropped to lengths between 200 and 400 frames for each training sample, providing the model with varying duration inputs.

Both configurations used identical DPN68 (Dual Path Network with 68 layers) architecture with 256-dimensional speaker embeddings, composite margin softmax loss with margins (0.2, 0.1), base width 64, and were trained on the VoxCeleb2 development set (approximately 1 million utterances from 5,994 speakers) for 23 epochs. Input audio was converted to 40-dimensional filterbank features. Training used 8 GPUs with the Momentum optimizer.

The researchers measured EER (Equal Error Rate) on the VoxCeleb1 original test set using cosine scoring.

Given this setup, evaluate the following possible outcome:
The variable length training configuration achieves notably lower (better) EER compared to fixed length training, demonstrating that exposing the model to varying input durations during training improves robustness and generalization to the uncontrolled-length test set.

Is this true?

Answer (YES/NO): NO